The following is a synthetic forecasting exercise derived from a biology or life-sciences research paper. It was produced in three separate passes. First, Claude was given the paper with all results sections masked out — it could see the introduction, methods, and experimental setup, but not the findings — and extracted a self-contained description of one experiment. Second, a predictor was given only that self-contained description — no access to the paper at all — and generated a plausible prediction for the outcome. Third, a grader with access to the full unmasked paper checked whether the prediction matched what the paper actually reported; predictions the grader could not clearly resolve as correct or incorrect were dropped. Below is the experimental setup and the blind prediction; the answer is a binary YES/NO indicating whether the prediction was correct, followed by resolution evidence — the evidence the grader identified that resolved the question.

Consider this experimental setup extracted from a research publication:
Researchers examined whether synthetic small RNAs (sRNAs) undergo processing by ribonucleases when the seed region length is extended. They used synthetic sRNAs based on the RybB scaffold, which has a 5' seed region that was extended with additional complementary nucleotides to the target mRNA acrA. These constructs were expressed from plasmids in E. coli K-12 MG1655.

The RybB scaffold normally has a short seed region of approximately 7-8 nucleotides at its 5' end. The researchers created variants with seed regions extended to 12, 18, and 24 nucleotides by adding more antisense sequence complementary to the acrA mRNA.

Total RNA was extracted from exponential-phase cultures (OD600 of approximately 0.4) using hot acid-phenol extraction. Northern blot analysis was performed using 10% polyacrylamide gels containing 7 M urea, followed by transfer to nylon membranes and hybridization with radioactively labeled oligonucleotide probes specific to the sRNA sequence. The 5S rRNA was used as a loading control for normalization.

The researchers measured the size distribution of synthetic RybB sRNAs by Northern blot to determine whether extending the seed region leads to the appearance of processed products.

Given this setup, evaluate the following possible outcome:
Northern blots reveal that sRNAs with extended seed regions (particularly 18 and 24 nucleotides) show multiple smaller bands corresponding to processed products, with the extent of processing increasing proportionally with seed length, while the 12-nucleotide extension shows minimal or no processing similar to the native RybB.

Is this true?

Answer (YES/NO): NO